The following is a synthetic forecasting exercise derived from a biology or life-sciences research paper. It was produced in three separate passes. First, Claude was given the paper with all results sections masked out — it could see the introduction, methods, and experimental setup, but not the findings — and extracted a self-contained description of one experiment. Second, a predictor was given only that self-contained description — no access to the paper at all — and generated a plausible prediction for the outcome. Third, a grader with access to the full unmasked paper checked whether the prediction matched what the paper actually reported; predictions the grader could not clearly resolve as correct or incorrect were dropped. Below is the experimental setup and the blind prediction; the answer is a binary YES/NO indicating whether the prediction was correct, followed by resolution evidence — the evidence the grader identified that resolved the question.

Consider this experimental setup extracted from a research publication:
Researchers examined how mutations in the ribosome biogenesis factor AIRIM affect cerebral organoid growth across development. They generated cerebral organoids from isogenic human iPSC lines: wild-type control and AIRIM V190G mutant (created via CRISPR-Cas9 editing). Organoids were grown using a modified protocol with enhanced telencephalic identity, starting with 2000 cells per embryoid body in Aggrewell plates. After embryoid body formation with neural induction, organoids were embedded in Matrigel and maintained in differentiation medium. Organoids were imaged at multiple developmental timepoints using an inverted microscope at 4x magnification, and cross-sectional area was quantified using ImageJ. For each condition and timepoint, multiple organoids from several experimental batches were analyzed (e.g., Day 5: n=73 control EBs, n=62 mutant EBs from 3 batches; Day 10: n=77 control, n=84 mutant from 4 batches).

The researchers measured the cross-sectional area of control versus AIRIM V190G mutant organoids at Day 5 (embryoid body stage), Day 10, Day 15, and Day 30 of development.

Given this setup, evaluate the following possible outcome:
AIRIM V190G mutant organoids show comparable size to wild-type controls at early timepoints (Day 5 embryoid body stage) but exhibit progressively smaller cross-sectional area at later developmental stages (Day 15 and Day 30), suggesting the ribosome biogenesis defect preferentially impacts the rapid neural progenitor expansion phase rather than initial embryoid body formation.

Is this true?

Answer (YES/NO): YES